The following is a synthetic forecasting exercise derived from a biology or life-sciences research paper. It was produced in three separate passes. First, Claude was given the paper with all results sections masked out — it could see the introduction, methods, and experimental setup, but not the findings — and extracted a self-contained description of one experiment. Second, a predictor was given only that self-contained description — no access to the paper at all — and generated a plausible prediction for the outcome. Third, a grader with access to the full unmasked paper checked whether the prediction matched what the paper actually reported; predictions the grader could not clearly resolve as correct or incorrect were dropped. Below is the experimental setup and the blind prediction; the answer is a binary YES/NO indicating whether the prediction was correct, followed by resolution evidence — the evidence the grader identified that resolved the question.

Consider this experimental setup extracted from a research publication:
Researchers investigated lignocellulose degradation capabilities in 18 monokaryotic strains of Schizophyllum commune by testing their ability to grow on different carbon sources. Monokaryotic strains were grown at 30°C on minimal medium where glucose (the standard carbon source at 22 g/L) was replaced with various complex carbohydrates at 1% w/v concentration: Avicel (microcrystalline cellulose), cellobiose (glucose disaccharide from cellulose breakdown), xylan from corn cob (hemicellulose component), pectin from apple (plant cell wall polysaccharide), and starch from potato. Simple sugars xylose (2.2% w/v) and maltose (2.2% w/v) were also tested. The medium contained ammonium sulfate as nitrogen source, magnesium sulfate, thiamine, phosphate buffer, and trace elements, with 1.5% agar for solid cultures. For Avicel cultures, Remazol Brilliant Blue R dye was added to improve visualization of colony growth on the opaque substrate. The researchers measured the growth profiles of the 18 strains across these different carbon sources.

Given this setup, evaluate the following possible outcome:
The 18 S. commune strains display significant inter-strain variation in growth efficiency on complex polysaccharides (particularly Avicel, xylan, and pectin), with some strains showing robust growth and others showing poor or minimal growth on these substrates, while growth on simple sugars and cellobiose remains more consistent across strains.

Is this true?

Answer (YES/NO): NO